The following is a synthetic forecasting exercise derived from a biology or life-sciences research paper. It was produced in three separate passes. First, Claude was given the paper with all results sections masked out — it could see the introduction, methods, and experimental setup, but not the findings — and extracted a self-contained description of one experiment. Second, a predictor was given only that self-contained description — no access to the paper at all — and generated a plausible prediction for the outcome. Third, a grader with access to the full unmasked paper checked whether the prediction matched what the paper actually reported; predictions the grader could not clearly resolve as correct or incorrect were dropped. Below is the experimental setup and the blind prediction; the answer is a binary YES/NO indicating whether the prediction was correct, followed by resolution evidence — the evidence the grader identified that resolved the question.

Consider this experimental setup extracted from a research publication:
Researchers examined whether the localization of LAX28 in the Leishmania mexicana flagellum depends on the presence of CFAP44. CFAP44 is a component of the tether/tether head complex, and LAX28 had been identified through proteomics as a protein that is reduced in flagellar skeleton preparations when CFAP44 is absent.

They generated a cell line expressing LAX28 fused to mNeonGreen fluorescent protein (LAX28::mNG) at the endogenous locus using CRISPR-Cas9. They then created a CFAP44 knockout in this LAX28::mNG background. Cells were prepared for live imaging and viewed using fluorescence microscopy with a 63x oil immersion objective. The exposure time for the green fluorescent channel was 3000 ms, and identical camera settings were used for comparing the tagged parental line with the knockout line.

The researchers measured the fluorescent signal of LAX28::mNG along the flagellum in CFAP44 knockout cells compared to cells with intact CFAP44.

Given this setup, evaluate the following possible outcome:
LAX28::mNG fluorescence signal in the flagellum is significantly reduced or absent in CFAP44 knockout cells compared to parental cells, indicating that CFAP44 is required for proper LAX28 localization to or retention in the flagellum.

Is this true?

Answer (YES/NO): YES